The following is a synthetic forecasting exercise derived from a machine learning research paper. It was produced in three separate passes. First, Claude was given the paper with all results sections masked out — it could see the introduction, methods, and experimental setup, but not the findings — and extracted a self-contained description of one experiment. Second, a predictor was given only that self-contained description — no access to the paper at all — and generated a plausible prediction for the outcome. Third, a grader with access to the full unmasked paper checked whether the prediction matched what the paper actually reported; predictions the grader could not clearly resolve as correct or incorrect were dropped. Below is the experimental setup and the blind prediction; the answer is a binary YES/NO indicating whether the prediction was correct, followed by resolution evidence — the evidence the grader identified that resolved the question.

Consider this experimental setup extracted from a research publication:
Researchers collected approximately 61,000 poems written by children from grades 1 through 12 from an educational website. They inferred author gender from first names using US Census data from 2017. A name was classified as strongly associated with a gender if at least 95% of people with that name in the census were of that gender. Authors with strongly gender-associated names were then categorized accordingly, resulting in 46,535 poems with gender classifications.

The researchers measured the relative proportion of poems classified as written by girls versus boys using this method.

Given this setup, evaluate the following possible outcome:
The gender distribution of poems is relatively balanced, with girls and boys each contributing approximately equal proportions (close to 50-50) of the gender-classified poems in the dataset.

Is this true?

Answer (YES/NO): NO